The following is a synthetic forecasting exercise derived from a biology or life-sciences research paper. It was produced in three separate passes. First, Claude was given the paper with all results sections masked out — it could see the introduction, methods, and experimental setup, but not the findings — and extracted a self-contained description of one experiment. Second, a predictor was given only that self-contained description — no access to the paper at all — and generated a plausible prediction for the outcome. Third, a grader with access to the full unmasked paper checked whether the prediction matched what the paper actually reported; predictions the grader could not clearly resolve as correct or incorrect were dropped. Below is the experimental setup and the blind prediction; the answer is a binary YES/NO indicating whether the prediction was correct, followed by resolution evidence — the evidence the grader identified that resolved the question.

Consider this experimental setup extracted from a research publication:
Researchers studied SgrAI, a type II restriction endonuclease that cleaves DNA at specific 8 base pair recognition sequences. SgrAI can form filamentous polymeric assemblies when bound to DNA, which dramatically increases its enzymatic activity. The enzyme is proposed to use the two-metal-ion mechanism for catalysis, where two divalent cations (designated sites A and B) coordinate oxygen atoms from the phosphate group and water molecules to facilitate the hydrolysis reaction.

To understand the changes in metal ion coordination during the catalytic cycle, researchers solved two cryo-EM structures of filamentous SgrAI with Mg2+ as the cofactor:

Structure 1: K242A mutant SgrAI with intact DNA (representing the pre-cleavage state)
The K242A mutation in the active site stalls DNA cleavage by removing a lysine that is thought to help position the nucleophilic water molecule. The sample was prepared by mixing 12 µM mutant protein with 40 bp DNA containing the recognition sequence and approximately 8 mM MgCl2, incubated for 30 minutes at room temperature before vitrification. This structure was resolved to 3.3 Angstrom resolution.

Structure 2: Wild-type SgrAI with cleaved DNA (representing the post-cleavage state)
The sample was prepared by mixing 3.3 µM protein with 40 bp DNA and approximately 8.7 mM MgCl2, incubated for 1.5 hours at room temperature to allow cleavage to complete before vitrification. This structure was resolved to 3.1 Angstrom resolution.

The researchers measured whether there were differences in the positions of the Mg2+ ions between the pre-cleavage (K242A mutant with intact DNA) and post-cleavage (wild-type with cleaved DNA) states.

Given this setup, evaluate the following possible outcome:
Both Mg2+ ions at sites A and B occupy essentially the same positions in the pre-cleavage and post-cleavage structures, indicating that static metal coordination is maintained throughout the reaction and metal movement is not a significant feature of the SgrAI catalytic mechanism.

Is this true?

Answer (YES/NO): NO